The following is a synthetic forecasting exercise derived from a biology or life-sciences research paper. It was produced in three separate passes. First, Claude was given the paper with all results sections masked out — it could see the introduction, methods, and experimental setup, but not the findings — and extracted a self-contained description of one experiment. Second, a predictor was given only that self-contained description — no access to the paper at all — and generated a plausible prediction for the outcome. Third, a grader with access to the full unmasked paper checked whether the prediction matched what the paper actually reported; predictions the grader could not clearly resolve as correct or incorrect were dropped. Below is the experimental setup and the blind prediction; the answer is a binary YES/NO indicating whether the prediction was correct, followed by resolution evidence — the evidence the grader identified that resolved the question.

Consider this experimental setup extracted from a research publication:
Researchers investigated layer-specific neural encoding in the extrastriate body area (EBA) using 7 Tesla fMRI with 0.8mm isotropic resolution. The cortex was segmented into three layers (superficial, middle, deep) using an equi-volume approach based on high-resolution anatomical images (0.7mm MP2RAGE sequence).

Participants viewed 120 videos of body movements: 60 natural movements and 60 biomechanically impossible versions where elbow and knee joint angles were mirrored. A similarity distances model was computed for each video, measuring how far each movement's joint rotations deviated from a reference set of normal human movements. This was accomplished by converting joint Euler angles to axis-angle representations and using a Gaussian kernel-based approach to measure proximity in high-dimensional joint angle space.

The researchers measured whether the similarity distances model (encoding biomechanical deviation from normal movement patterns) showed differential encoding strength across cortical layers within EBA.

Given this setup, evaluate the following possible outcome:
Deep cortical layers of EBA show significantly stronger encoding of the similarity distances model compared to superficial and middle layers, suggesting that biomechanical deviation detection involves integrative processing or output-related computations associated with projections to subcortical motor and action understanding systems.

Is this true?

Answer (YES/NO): NO